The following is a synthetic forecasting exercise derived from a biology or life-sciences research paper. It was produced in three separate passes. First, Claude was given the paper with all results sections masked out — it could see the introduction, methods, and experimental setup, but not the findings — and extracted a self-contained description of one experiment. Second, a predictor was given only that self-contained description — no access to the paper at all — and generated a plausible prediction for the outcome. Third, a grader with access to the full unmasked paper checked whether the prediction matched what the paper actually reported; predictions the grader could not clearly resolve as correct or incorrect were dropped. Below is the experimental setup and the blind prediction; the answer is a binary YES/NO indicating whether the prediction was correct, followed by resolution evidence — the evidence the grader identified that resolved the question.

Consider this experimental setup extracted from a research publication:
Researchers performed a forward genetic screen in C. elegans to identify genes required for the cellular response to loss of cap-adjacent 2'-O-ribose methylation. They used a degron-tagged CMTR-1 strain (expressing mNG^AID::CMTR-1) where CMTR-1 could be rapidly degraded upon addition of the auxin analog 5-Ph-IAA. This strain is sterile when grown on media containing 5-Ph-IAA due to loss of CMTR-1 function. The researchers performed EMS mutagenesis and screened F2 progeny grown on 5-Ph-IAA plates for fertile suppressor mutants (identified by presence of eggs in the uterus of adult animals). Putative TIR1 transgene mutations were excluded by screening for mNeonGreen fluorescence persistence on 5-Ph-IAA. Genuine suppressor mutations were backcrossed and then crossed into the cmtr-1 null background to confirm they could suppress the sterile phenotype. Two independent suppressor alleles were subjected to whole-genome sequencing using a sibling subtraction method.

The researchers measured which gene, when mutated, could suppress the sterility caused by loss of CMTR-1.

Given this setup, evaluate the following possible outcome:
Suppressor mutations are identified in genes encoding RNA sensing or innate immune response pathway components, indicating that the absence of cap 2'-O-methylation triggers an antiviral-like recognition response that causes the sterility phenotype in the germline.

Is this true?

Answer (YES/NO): NO